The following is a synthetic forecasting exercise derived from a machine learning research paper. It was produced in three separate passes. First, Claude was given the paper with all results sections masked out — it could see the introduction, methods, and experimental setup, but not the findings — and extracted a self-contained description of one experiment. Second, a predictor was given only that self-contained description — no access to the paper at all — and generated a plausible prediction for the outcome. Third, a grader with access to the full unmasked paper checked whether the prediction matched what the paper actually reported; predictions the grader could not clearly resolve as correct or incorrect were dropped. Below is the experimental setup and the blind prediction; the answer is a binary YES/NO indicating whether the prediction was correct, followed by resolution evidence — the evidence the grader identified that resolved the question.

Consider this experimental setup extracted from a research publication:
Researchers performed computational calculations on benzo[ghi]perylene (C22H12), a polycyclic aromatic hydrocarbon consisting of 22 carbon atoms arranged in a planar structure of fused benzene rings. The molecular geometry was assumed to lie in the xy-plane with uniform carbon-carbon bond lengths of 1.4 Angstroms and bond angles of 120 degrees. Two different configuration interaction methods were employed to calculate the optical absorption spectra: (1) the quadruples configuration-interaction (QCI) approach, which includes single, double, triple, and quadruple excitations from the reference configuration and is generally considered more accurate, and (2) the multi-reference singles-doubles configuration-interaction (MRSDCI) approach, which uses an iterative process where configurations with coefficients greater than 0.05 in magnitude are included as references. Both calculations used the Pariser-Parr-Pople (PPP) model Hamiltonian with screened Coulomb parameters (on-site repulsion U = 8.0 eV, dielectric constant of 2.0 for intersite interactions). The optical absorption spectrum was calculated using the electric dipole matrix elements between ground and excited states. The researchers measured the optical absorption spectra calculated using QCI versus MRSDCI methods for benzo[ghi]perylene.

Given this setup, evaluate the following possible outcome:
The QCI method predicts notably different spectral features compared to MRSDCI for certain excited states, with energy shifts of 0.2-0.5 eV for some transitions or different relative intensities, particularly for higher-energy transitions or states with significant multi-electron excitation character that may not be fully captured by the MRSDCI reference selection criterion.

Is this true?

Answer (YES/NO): NO